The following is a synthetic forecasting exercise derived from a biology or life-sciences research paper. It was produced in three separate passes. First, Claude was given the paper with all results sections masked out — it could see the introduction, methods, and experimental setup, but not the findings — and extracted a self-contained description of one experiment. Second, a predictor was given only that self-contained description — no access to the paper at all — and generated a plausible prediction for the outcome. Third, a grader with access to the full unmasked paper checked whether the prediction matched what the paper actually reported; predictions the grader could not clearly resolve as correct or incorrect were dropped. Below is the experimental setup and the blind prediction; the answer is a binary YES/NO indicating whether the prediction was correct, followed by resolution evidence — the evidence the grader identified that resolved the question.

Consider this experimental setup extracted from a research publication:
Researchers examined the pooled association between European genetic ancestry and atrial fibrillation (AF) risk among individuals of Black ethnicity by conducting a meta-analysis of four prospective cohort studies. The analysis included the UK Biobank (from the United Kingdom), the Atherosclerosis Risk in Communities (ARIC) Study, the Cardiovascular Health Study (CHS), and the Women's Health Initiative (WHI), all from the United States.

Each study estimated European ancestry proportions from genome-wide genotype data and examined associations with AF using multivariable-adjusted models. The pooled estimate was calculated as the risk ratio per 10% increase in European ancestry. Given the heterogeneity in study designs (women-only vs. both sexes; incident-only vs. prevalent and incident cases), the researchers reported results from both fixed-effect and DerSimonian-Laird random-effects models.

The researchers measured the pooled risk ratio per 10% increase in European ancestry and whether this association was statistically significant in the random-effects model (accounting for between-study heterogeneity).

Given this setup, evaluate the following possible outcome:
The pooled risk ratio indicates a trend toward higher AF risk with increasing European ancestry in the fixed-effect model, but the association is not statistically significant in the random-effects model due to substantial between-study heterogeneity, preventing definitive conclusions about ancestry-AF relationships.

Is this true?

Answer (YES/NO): YES